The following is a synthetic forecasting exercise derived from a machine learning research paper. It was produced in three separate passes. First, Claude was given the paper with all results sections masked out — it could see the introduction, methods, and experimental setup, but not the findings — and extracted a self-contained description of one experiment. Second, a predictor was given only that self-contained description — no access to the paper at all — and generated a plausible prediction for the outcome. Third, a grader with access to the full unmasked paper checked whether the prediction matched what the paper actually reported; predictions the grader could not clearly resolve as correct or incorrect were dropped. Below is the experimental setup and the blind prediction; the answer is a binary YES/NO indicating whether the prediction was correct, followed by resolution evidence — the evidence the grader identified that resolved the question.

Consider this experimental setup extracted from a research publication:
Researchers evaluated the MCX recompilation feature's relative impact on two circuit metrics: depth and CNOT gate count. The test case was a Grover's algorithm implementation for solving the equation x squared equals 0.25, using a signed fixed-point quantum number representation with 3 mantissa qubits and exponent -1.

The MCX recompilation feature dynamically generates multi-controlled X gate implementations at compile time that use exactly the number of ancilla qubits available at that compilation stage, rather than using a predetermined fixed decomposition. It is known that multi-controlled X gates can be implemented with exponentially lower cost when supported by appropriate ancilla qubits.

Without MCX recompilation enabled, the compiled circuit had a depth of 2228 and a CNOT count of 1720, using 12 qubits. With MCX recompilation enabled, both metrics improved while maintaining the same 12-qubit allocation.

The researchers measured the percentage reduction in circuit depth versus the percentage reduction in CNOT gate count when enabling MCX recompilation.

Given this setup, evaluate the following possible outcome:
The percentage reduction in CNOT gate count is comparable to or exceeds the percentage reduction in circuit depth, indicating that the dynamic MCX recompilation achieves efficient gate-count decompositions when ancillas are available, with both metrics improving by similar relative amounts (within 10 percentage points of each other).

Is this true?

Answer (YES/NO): YES